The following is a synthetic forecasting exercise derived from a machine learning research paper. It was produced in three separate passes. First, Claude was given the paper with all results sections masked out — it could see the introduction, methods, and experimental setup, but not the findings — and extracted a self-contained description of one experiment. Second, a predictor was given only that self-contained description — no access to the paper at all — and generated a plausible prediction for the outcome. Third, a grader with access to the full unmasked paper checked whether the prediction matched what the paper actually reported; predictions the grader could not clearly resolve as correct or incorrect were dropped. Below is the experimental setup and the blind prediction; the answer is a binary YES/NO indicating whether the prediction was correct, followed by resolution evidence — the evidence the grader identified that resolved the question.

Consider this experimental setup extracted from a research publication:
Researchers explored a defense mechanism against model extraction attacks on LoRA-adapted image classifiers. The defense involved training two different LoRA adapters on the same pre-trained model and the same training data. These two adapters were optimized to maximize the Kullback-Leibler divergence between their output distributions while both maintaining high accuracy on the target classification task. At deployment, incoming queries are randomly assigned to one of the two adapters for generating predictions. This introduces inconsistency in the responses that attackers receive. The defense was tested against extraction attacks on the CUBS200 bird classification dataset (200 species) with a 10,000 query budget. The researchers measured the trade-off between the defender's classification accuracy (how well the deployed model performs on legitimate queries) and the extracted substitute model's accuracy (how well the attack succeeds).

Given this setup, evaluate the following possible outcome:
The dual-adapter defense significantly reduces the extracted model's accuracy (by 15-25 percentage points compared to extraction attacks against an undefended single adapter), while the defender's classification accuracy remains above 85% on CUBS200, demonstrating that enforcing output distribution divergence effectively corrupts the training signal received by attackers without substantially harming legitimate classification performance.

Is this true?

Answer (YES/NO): NO